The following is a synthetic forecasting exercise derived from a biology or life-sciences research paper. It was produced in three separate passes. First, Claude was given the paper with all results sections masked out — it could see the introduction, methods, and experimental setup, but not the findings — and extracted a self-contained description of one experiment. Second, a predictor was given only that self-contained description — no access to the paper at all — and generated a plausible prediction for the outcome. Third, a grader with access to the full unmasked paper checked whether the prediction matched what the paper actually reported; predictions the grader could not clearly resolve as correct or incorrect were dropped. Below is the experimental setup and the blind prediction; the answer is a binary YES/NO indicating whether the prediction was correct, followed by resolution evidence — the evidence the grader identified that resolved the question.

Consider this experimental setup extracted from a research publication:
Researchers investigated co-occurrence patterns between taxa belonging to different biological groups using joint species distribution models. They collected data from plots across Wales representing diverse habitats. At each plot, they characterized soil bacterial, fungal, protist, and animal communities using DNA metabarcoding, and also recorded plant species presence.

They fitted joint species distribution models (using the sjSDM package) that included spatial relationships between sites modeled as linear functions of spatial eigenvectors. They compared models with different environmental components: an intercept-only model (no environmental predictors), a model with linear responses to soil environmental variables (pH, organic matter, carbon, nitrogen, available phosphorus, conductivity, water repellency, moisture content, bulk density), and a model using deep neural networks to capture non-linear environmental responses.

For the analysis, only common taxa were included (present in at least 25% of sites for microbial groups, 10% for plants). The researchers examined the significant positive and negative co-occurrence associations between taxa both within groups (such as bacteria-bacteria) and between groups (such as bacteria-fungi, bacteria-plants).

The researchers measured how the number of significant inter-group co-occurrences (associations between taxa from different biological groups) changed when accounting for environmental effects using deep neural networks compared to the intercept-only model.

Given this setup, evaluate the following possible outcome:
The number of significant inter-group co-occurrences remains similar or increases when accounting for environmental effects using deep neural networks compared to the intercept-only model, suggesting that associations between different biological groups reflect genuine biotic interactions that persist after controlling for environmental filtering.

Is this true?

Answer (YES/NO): NO